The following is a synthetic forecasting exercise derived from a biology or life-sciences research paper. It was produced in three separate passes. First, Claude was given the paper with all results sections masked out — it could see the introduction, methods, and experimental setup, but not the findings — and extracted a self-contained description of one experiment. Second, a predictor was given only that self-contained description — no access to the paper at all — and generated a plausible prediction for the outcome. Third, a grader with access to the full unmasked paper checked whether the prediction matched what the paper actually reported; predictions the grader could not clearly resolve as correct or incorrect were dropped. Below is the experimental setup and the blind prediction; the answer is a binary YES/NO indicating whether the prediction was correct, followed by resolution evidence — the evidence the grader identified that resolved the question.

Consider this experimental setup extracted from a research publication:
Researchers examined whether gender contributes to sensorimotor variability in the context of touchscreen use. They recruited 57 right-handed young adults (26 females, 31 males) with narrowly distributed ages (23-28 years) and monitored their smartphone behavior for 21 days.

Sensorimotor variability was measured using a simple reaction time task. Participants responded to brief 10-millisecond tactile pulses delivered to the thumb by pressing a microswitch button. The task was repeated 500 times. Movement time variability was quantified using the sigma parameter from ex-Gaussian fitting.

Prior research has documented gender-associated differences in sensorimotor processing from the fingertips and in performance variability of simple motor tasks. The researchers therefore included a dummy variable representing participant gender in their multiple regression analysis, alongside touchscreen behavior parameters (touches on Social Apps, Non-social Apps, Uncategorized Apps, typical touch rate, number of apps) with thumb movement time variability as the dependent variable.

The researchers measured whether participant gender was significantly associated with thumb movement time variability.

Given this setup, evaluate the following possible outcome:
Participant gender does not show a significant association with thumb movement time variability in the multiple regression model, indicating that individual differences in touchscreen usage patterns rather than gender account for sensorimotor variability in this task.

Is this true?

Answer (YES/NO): YES